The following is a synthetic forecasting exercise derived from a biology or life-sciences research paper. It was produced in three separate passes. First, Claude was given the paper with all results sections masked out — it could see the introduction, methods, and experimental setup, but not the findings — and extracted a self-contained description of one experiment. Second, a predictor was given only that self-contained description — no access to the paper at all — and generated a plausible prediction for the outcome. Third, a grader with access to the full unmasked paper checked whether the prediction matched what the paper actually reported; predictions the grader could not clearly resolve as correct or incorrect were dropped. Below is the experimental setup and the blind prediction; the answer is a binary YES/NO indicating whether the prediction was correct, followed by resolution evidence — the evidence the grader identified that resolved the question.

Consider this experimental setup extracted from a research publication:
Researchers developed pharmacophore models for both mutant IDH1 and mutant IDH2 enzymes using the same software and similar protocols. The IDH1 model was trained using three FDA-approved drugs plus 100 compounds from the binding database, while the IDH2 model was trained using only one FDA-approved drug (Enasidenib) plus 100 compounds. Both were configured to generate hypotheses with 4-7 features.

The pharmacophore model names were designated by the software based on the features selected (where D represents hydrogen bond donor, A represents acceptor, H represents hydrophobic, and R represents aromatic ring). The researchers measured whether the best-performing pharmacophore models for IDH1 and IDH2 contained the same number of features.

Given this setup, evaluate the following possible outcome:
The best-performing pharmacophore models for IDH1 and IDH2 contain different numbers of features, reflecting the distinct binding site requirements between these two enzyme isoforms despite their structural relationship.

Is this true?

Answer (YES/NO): YES